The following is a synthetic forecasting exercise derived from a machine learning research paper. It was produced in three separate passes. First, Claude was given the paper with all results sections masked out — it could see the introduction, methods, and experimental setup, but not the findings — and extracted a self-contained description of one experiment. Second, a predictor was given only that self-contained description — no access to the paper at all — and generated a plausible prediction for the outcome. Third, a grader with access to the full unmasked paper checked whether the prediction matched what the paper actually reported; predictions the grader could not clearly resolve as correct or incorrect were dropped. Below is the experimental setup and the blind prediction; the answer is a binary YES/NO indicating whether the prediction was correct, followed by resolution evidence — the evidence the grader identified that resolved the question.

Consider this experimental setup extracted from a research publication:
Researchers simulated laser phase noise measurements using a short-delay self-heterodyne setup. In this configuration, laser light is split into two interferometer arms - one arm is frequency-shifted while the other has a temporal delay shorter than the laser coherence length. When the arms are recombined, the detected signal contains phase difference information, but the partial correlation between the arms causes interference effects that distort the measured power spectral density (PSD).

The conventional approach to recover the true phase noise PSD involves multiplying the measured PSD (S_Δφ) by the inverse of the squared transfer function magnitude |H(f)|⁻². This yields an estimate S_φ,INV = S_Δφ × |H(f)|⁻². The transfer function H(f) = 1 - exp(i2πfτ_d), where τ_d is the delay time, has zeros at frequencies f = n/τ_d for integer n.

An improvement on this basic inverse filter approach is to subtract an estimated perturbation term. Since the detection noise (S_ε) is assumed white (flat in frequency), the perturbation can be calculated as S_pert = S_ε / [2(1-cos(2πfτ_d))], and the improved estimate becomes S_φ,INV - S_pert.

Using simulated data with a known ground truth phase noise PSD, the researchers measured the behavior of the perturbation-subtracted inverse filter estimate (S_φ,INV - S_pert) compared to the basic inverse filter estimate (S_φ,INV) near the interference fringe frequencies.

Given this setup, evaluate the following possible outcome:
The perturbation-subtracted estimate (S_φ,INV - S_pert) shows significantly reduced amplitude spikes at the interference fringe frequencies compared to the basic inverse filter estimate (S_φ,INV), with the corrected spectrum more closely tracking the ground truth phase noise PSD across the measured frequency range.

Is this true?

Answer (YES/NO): NO